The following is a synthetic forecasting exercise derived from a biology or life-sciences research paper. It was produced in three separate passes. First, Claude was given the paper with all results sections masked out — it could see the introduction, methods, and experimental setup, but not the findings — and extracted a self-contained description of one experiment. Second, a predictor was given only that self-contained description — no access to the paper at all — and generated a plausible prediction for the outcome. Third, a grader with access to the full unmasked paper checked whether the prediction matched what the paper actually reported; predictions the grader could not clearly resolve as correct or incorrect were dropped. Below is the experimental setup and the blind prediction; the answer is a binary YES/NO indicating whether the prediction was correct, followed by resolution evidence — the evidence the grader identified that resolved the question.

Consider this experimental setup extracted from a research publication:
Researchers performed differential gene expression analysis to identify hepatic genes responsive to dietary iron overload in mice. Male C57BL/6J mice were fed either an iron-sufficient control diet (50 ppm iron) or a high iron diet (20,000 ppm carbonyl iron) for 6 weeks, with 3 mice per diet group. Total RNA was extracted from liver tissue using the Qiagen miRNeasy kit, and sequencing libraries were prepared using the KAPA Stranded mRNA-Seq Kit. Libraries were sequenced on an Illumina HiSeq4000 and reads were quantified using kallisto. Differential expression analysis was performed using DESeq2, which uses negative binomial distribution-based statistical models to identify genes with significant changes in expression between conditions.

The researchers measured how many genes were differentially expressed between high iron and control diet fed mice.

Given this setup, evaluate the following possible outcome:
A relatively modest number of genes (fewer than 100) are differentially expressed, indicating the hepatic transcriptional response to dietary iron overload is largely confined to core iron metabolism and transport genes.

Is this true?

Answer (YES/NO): NO